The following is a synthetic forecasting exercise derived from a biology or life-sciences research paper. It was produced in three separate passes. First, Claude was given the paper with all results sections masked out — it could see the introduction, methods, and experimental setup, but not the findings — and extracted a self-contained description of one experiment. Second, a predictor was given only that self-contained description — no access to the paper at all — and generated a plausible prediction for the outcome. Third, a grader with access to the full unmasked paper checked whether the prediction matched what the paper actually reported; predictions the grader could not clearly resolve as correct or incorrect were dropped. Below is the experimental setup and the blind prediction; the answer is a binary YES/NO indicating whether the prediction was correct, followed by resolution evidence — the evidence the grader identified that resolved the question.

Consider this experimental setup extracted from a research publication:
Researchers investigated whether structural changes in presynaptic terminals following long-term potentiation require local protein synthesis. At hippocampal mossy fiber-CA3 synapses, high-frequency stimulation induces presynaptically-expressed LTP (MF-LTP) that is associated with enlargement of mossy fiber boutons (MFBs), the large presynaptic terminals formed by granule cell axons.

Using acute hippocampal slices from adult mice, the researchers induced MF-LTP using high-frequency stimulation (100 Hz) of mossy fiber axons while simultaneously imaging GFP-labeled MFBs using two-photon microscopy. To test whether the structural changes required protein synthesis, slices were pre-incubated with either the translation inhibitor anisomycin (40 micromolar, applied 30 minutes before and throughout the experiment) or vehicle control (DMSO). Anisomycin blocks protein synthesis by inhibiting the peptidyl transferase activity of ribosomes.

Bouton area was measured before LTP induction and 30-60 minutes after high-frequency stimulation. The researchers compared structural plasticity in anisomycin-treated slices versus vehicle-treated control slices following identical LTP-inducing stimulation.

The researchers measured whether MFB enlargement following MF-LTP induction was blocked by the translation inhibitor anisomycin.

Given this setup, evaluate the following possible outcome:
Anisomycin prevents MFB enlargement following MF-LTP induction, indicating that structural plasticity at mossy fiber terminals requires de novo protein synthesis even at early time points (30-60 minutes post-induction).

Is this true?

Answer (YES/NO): NO